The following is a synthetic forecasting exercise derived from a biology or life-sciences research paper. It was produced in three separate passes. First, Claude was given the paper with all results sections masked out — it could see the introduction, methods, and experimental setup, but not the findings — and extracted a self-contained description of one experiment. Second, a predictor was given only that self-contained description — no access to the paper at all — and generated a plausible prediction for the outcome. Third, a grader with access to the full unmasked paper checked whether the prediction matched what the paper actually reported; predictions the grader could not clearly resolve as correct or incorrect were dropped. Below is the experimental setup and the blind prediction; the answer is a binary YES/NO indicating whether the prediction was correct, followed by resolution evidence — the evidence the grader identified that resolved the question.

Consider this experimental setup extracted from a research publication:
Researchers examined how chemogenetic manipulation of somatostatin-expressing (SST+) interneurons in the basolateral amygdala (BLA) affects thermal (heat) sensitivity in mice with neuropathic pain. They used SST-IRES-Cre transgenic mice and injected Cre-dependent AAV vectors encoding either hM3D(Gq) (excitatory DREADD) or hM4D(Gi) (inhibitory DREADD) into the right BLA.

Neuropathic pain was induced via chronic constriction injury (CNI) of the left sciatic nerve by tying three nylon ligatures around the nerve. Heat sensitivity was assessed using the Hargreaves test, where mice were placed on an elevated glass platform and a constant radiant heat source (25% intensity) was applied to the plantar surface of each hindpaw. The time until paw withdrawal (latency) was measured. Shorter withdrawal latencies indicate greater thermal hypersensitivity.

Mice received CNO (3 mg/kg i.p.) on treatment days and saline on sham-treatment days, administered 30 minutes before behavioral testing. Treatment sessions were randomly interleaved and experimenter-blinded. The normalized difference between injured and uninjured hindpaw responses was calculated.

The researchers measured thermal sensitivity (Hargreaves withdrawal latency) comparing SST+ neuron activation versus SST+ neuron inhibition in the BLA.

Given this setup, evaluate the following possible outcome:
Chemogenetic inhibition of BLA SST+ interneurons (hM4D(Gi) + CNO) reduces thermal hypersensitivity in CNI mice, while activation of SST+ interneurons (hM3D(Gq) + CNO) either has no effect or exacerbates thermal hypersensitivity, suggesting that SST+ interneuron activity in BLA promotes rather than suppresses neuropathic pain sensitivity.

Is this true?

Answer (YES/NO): YES